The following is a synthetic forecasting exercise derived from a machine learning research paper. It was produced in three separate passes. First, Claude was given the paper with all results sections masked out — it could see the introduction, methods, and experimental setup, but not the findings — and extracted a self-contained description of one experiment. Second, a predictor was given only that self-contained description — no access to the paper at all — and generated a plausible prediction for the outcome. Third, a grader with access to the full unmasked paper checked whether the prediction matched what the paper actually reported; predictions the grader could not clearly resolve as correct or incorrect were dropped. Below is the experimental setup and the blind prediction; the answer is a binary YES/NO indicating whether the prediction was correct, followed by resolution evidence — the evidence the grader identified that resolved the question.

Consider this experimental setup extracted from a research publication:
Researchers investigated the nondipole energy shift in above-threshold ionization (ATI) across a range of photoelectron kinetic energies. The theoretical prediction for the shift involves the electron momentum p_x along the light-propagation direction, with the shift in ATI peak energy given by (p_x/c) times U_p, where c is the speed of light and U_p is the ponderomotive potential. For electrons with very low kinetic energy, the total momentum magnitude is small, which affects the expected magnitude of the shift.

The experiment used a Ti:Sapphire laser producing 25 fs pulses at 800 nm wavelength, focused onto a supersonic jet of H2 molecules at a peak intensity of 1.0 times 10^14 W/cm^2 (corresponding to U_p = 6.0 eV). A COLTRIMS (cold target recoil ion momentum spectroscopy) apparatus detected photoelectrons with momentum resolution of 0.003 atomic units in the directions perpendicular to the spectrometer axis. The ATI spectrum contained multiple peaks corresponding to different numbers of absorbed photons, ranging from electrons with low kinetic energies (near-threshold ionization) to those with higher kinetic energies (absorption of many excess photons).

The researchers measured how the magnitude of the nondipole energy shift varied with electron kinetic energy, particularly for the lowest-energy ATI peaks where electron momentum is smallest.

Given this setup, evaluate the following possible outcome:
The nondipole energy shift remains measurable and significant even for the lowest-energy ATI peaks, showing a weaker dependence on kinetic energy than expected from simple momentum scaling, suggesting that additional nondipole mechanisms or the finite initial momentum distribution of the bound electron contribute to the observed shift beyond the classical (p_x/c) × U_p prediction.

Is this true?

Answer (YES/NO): NO